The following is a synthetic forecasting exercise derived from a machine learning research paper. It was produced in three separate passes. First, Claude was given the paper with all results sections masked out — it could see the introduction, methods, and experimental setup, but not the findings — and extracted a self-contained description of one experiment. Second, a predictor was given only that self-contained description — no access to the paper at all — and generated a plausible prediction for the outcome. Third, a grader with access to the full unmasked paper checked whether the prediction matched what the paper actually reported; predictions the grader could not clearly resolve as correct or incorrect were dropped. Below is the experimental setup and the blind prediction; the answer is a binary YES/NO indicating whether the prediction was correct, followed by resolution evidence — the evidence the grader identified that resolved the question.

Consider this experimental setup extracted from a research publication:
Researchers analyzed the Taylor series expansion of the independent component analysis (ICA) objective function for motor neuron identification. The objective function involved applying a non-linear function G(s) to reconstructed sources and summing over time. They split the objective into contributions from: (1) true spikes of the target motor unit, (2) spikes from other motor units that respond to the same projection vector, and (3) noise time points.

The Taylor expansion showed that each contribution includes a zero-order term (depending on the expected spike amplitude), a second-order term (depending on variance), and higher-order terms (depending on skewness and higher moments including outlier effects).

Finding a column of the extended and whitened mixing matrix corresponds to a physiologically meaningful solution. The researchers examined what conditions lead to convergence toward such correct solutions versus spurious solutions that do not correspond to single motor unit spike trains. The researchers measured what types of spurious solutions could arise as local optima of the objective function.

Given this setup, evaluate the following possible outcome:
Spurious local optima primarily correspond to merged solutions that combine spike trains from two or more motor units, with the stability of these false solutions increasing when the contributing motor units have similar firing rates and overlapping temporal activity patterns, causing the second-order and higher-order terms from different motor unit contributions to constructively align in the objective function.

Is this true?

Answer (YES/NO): NO